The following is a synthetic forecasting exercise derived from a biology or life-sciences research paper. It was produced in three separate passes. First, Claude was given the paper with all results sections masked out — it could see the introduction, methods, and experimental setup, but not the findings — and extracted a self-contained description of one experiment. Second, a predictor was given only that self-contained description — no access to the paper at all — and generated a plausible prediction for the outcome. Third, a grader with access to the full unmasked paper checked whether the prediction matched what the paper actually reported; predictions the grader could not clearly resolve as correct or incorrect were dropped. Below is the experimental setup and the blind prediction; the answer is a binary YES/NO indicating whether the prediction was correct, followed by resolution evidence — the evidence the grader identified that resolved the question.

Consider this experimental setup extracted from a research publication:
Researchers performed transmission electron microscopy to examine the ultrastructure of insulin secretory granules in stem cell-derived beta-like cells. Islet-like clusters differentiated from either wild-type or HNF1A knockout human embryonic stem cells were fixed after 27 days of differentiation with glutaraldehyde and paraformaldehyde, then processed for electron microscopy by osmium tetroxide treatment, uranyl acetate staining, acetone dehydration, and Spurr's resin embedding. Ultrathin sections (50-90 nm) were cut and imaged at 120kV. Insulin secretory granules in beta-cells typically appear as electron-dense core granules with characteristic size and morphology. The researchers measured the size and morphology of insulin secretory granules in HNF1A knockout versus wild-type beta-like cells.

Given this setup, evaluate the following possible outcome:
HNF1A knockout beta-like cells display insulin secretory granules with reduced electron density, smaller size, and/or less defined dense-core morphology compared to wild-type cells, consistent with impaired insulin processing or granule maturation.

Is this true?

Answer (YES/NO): NO